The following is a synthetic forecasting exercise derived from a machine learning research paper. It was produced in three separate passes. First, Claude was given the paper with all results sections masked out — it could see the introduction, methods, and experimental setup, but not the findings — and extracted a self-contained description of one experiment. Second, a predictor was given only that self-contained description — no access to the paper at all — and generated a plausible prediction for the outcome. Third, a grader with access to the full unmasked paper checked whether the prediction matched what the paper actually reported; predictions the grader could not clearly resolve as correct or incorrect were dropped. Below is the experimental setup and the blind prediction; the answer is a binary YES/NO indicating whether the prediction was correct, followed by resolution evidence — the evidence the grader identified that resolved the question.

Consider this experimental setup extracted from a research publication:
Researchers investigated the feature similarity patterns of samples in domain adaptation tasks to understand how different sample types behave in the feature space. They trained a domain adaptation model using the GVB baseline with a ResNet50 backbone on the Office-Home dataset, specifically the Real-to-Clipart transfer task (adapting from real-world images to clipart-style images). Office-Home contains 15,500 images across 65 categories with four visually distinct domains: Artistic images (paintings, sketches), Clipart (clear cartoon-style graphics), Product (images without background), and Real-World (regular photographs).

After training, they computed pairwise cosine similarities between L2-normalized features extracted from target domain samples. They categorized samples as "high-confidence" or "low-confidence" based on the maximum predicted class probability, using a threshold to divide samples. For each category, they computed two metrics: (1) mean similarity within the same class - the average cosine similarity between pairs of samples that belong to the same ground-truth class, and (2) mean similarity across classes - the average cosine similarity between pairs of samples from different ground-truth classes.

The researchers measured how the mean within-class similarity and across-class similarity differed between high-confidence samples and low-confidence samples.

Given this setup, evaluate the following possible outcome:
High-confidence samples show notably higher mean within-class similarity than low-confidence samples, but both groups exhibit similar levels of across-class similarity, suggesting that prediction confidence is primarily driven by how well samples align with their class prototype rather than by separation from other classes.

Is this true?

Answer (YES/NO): NO